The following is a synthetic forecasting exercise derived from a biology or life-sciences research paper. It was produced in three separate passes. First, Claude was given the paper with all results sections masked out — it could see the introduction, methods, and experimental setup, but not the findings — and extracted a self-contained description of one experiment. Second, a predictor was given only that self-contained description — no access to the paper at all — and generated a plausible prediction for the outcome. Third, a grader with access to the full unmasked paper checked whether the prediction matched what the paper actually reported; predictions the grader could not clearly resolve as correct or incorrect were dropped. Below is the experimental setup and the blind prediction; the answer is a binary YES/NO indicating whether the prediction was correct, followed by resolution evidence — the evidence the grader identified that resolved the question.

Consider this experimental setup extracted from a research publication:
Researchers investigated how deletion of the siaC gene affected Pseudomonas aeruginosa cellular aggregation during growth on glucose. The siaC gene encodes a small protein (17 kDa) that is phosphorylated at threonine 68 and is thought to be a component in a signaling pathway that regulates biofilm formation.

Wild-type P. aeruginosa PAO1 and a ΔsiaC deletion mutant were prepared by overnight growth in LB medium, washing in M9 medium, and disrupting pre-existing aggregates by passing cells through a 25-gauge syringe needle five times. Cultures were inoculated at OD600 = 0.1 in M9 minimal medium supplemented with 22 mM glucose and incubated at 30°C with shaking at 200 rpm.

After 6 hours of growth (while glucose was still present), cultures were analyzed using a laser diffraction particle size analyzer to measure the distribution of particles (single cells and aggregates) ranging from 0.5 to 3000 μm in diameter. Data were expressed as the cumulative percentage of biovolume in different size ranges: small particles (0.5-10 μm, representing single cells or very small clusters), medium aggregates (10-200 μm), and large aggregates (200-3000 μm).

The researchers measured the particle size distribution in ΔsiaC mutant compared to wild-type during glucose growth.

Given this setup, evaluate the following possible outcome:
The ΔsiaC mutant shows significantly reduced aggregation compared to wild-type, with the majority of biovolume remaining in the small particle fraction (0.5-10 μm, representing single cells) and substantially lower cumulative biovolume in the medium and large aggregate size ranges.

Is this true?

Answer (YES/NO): NO